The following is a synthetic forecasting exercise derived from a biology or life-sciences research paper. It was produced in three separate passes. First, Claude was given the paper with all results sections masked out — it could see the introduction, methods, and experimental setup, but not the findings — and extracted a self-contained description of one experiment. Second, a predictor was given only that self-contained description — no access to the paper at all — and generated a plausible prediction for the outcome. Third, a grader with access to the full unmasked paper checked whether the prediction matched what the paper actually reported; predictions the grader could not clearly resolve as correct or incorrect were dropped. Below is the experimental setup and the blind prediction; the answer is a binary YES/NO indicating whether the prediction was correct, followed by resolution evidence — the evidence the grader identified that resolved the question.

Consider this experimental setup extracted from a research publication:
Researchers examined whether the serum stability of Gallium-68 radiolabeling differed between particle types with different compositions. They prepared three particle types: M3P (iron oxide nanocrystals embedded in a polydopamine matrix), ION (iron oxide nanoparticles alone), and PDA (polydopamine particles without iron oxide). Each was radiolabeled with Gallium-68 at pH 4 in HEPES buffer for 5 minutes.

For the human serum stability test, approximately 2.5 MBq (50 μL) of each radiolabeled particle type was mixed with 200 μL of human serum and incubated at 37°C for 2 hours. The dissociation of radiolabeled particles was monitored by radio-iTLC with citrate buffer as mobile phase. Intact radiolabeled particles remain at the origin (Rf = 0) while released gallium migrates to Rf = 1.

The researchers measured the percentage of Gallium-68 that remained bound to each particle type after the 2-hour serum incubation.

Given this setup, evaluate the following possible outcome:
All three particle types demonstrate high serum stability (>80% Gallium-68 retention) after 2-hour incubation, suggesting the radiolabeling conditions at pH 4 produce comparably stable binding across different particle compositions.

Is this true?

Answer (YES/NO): YES